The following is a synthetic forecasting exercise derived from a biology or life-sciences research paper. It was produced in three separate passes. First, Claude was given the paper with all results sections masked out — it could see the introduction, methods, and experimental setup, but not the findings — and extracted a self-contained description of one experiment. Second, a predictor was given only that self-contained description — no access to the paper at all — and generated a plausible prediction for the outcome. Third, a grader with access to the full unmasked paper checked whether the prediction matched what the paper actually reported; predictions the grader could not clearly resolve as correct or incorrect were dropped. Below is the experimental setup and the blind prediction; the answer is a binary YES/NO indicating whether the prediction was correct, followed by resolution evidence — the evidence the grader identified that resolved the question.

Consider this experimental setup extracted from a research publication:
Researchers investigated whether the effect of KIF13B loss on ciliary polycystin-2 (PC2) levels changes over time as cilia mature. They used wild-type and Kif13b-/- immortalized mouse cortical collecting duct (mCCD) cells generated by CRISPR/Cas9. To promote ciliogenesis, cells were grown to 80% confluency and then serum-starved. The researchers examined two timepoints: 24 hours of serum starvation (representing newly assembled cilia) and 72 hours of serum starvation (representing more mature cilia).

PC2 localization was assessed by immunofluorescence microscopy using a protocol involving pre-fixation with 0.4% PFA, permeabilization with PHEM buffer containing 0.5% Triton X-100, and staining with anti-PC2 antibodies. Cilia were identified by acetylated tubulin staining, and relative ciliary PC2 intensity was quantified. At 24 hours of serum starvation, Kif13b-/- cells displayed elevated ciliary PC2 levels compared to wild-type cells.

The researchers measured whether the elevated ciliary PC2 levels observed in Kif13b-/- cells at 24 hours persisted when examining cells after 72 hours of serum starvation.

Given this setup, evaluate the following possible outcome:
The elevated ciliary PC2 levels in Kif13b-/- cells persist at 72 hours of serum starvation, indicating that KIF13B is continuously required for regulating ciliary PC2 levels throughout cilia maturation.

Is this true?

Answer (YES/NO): NO